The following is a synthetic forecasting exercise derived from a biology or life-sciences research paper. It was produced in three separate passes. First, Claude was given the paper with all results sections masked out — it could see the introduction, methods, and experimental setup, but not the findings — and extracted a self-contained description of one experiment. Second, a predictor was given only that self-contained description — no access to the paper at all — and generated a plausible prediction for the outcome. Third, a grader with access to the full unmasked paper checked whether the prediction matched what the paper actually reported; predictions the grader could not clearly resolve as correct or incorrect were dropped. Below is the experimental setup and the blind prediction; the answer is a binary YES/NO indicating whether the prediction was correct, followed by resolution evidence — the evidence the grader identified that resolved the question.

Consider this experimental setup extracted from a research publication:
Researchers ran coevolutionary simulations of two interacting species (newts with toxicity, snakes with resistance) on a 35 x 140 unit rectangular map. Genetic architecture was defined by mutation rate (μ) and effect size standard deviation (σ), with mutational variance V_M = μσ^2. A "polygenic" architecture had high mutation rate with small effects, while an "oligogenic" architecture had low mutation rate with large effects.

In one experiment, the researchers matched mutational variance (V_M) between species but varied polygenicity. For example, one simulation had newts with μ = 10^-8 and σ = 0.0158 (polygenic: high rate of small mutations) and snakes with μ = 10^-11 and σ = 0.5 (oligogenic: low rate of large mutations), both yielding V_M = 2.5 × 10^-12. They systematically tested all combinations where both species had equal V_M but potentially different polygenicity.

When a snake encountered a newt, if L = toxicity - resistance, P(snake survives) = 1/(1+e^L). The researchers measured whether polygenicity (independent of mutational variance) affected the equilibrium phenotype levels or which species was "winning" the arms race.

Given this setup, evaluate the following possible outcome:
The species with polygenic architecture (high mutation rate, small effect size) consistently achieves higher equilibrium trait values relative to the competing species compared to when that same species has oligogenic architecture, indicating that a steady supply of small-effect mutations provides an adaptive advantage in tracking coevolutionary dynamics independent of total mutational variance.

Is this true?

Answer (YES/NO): NO